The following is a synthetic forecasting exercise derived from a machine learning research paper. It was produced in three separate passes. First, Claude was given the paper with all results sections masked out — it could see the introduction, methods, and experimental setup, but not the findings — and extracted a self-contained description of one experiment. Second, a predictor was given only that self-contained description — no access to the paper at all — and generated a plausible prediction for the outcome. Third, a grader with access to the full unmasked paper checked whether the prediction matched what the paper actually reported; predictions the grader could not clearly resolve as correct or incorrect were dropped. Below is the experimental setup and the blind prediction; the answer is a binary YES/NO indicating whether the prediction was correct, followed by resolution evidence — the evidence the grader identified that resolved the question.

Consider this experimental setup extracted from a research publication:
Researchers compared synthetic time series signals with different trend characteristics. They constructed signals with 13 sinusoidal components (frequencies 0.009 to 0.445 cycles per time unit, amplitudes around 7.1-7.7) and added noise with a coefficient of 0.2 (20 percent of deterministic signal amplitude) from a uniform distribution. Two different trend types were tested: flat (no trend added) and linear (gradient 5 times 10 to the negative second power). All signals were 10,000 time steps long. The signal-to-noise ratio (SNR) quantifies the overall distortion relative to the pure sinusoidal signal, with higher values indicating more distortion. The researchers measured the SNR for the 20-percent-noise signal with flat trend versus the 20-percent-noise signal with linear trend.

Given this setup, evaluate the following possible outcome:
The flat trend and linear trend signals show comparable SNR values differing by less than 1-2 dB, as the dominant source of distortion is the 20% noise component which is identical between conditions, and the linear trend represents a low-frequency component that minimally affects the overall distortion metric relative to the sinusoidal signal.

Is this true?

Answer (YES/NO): NO